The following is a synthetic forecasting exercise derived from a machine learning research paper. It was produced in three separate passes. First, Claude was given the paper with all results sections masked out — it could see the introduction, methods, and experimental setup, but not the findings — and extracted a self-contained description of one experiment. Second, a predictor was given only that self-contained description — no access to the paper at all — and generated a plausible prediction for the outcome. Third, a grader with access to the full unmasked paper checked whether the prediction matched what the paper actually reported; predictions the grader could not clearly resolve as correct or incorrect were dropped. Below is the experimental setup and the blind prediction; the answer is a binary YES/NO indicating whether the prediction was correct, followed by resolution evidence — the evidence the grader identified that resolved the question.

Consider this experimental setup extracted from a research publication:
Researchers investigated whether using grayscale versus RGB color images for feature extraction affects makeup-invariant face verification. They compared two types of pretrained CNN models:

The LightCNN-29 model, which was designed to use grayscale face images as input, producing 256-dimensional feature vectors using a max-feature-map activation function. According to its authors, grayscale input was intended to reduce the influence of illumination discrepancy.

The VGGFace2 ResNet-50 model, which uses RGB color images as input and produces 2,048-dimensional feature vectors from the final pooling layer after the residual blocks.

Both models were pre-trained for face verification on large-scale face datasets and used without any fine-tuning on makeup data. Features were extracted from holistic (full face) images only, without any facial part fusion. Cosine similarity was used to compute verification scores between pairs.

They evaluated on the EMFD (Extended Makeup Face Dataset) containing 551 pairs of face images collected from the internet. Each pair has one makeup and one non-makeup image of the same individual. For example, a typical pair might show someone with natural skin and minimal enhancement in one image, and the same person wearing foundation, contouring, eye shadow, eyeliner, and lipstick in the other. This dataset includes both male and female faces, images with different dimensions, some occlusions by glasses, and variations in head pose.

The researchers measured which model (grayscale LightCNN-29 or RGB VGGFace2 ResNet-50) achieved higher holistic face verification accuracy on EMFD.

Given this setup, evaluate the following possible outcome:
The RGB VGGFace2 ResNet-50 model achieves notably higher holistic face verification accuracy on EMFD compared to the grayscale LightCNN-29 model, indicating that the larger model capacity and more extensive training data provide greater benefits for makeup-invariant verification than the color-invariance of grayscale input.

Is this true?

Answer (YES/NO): YES